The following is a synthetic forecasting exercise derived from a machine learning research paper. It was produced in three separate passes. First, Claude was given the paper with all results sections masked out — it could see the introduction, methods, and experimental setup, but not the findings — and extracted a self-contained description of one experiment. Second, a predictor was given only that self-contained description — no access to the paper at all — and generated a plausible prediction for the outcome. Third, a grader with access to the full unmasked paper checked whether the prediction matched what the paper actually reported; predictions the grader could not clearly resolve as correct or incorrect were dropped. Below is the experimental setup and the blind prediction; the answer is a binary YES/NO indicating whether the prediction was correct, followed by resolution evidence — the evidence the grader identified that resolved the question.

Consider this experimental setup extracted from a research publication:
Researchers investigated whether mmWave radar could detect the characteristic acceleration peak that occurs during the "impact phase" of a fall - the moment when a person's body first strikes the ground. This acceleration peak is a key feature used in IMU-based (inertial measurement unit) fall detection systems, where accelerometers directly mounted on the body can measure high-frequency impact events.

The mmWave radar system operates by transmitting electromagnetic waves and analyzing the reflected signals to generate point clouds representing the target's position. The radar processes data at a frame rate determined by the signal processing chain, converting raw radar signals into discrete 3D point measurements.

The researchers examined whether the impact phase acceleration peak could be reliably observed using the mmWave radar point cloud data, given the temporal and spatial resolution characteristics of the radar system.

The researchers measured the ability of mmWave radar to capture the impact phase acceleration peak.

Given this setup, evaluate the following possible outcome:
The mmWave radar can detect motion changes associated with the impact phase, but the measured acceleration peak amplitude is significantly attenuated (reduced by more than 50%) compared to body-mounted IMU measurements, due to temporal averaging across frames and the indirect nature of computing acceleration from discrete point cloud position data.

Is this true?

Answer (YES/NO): NO